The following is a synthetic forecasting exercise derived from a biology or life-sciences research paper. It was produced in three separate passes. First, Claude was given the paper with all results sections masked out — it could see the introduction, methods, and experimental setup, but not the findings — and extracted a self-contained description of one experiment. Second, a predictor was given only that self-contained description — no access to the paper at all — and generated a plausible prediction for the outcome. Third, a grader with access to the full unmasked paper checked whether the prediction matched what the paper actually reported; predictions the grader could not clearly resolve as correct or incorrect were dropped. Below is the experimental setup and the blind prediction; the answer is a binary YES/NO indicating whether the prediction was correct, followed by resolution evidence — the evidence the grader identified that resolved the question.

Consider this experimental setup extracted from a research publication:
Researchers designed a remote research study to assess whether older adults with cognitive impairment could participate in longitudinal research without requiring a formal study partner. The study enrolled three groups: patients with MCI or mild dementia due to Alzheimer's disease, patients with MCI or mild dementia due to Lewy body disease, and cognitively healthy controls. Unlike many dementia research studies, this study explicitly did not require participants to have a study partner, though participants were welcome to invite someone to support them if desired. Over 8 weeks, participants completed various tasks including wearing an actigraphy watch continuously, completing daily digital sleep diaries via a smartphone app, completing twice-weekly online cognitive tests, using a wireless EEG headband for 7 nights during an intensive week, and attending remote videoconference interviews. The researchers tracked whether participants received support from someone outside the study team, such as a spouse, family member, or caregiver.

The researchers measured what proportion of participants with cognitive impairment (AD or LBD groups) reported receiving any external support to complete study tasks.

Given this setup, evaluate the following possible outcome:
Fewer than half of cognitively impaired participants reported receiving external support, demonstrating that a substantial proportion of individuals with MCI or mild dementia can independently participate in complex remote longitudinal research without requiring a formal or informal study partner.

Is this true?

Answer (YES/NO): NO